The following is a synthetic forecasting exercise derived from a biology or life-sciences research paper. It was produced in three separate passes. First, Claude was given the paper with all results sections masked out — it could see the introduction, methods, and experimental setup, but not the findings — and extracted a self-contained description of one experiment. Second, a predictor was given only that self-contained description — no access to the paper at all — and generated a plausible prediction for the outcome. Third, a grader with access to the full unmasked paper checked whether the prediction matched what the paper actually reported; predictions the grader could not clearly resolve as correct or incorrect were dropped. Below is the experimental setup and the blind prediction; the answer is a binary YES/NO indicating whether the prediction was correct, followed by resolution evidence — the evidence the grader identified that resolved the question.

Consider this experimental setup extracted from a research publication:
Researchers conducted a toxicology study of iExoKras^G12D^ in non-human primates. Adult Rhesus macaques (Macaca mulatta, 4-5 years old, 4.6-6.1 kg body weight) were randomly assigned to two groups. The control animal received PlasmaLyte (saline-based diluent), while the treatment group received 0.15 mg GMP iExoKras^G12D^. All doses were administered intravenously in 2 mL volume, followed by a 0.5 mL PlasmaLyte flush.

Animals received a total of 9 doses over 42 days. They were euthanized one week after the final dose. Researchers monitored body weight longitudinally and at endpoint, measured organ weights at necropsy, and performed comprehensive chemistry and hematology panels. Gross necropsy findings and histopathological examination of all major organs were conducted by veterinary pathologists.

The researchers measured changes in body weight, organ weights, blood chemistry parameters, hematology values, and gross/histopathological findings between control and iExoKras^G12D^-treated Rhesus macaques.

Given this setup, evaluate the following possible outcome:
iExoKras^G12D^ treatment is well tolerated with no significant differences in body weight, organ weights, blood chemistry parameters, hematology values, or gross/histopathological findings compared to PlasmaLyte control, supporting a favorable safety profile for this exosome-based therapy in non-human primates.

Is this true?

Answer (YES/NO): YES